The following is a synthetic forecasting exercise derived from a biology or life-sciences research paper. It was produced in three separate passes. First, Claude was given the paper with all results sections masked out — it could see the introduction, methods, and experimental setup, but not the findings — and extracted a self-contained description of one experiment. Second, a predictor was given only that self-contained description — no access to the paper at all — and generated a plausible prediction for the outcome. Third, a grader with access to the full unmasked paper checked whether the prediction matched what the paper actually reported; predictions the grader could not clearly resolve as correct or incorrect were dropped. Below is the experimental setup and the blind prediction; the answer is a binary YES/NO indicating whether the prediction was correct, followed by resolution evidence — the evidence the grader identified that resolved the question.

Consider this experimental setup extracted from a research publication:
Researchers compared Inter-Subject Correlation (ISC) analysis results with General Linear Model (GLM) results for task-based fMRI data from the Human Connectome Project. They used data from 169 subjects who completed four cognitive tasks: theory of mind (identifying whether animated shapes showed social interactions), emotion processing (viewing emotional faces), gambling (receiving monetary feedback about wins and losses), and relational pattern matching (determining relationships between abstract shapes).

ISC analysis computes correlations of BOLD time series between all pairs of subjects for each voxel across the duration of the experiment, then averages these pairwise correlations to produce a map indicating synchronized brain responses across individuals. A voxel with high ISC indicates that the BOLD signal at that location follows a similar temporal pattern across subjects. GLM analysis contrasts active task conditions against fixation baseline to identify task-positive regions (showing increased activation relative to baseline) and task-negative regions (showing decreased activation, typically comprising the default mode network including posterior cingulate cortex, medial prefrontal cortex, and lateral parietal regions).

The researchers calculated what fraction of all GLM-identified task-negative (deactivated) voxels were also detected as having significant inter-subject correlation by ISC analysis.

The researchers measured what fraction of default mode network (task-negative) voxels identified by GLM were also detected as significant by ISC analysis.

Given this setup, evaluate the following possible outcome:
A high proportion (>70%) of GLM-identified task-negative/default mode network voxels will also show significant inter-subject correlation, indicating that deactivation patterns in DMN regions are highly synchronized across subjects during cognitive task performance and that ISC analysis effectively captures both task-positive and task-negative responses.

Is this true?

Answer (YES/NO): NO